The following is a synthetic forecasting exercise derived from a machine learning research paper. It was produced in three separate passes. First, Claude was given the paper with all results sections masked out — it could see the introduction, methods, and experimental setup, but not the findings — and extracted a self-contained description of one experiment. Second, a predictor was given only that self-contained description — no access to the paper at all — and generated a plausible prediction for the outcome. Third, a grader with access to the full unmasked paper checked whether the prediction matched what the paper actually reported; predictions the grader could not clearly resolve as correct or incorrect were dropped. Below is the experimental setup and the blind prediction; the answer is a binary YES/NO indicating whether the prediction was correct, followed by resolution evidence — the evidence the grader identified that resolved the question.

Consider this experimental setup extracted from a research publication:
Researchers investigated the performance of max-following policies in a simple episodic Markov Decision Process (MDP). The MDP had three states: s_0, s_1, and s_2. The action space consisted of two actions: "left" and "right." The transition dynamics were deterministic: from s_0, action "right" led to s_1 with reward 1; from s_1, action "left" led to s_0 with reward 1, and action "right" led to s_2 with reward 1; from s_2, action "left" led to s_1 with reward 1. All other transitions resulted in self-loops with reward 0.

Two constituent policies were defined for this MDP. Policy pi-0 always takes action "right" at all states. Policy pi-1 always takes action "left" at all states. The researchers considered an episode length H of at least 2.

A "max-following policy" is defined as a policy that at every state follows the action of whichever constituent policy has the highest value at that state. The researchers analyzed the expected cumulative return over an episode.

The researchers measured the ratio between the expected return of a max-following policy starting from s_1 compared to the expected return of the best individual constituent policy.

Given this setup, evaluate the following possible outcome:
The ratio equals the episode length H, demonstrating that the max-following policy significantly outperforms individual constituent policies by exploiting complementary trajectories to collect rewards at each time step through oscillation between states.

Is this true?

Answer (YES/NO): YES